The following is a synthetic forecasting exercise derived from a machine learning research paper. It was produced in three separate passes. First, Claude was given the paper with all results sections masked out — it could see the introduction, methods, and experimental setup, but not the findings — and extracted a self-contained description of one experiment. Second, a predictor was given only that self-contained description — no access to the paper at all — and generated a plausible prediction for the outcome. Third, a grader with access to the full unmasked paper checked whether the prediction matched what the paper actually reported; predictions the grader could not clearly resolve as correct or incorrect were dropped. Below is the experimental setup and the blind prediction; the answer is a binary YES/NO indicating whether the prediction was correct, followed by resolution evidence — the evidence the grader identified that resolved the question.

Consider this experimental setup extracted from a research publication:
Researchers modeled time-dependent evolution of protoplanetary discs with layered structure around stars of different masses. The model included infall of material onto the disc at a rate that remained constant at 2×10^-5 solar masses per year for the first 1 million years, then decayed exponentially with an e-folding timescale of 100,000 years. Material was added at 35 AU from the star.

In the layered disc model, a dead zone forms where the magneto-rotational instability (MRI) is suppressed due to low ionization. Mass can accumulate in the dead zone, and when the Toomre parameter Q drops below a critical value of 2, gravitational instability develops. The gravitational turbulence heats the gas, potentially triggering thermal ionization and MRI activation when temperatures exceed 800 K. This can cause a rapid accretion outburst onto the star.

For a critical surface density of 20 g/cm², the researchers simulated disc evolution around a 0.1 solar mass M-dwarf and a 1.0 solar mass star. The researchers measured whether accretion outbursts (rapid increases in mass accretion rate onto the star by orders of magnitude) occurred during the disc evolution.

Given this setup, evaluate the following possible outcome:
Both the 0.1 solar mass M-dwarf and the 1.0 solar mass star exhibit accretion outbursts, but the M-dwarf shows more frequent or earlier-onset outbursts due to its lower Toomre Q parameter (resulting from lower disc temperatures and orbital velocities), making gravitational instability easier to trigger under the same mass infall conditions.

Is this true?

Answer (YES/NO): NO